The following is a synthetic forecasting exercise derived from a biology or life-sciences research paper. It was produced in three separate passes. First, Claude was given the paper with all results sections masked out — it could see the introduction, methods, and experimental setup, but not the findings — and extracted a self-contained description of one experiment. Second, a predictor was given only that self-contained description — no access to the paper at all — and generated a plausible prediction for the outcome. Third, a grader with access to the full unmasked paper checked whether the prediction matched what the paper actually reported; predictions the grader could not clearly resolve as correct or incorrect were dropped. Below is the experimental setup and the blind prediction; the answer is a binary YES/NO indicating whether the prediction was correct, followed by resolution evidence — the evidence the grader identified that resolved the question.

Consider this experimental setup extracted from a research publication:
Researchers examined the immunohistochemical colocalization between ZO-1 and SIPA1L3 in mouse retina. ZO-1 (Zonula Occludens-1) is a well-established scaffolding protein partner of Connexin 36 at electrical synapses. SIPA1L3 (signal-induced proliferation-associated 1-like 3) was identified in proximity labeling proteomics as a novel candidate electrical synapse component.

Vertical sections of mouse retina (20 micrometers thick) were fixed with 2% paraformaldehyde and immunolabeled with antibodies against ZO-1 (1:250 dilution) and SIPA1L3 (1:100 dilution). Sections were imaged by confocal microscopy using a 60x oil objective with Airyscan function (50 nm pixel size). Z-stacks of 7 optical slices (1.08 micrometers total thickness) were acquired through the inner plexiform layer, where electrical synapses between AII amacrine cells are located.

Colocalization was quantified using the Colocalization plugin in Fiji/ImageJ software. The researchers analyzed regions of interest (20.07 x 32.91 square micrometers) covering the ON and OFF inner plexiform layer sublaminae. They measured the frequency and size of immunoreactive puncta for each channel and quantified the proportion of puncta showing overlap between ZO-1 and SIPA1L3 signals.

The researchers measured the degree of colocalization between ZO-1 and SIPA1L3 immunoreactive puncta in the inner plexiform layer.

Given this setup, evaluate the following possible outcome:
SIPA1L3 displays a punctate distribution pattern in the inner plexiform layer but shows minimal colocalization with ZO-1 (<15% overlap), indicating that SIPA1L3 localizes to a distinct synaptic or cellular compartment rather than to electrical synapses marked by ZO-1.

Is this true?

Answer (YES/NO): NO